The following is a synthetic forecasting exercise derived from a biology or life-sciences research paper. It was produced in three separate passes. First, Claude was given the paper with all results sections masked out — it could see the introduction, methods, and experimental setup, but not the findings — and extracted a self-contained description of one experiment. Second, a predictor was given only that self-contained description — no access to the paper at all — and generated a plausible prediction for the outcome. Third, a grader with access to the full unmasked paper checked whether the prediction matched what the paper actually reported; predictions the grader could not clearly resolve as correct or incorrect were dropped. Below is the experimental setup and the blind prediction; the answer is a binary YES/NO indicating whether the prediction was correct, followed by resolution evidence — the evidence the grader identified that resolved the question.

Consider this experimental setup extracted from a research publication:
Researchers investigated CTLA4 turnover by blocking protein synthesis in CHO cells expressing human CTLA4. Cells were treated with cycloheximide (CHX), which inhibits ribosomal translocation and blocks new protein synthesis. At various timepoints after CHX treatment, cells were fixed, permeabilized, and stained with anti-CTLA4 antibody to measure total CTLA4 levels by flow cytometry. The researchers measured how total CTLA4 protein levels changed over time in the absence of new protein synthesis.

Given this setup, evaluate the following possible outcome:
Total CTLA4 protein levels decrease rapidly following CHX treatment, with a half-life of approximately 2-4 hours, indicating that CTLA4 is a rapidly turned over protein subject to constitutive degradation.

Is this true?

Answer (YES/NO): YES